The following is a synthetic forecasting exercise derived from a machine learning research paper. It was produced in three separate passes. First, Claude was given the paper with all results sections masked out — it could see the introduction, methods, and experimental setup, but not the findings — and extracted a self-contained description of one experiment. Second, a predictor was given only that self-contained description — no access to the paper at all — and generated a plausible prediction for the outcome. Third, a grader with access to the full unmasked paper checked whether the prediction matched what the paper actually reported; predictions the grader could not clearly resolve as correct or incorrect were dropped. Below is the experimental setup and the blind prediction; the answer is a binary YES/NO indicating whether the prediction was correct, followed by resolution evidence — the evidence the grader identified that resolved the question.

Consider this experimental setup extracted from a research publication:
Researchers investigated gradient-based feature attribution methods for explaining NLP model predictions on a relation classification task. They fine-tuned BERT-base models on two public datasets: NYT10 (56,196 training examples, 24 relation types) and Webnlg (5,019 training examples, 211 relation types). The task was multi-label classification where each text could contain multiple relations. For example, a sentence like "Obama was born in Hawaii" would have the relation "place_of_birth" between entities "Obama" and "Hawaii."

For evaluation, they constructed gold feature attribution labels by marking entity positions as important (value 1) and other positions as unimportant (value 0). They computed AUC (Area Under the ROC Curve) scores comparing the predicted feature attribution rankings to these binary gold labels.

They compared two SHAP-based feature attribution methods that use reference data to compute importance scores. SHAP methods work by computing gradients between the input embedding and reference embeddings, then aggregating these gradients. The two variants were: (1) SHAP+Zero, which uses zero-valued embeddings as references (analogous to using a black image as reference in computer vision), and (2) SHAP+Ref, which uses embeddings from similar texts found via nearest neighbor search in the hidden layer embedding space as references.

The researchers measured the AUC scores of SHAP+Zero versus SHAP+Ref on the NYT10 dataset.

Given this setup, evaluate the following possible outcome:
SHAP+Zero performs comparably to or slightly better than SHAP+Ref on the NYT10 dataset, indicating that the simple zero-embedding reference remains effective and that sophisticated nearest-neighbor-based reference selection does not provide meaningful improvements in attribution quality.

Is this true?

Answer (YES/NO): NO